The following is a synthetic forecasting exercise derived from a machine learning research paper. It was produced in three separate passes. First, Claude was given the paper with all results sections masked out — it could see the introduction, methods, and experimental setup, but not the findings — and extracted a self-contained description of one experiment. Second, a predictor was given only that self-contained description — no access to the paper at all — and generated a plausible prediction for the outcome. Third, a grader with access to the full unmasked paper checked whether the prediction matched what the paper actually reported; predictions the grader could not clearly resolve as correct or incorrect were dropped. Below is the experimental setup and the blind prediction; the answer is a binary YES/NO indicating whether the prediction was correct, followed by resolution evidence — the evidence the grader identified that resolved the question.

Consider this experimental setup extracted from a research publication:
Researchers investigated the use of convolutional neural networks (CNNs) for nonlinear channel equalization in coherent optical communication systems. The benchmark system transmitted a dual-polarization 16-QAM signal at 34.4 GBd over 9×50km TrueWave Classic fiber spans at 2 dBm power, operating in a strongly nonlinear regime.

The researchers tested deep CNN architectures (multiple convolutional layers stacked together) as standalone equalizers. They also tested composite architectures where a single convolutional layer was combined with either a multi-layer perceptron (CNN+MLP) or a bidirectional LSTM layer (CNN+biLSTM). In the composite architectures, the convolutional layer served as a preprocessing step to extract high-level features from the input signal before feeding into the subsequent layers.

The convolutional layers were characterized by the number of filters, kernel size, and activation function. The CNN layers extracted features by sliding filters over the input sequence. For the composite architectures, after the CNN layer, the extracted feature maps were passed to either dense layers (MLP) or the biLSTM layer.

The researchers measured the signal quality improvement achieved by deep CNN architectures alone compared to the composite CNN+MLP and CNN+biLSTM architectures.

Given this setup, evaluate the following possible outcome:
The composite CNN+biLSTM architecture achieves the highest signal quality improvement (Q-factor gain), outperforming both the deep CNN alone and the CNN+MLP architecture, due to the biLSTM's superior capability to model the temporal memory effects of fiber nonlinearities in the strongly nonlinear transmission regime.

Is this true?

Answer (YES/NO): YES